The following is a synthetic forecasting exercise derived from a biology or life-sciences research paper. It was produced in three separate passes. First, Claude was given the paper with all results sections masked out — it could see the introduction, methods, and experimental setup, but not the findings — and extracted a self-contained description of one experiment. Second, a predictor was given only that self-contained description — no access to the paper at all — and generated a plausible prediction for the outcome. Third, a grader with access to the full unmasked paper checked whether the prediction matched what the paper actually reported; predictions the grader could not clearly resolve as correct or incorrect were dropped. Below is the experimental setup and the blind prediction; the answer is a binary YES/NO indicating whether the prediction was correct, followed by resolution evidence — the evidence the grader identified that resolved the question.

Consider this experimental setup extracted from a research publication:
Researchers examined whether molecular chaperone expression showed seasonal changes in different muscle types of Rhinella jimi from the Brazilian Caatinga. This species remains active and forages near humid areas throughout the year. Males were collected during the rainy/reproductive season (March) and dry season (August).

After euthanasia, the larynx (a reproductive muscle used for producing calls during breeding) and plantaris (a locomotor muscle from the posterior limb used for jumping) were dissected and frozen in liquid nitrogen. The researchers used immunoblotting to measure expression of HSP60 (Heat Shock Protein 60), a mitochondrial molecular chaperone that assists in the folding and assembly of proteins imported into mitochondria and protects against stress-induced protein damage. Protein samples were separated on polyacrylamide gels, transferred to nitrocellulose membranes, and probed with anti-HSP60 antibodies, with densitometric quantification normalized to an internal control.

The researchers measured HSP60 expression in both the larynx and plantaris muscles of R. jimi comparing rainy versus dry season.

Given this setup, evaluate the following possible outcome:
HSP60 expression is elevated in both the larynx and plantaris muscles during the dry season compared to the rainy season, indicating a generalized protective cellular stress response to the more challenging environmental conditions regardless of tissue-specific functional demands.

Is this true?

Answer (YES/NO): NO